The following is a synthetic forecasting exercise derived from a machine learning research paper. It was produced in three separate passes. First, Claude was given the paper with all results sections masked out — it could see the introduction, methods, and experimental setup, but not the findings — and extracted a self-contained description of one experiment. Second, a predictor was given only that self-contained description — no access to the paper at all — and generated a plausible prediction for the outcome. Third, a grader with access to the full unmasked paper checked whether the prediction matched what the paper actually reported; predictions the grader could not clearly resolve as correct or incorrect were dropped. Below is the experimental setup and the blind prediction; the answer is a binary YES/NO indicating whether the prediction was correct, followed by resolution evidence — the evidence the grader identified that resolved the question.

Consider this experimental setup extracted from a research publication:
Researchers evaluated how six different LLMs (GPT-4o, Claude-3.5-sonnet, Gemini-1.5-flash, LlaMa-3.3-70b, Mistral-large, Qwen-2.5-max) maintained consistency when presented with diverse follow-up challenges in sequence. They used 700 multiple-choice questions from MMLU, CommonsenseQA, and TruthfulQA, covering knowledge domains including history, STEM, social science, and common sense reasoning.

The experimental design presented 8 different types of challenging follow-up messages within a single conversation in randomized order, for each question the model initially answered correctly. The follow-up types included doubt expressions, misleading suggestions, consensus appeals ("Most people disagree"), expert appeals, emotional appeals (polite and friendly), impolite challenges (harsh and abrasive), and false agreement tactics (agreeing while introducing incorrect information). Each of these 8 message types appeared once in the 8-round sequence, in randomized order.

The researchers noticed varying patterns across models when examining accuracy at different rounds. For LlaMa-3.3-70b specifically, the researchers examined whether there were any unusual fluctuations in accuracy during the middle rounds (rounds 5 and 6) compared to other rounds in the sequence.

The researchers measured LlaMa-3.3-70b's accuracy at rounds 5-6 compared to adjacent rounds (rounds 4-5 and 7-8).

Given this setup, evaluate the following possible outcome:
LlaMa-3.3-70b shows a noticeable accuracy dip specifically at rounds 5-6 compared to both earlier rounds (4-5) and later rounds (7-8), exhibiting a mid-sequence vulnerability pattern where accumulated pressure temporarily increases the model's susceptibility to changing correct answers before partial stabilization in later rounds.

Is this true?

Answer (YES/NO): NO